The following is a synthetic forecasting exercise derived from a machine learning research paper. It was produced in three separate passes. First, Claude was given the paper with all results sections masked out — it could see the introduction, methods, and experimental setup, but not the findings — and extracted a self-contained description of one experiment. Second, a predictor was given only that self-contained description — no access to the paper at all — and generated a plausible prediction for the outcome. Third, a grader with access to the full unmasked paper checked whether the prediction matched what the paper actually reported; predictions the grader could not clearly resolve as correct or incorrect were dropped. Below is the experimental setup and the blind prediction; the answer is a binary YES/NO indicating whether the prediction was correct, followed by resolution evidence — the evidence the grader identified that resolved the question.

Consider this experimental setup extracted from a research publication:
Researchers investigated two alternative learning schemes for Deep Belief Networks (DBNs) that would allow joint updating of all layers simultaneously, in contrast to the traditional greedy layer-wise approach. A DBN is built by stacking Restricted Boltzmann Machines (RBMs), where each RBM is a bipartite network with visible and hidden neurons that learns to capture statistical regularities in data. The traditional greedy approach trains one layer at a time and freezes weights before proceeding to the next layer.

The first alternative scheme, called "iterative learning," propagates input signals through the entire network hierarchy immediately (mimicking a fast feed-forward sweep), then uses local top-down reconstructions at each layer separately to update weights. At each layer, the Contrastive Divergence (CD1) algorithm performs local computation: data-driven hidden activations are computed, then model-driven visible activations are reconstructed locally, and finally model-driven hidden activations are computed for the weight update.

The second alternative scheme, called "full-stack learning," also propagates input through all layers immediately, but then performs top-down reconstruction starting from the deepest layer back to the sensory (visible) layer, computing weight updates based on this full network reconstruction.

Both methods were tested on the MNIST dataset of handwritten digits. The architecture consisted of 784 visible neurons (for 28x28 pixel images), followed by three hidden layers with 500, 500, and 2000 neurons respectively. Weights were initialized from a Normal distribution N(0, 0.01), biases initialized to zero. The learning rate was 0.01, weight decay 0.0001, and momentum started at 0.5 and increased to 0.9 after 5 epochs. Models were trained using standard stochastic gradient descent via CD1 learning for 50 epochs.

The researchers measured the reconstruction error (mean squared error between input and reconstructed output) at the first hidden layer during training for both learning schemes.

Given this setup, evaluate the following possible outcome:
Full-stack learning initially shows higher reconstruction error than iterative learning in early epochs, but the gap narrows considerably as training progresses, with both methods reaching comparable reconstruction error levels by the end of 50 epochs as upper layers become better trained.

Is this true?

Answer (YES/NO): NO